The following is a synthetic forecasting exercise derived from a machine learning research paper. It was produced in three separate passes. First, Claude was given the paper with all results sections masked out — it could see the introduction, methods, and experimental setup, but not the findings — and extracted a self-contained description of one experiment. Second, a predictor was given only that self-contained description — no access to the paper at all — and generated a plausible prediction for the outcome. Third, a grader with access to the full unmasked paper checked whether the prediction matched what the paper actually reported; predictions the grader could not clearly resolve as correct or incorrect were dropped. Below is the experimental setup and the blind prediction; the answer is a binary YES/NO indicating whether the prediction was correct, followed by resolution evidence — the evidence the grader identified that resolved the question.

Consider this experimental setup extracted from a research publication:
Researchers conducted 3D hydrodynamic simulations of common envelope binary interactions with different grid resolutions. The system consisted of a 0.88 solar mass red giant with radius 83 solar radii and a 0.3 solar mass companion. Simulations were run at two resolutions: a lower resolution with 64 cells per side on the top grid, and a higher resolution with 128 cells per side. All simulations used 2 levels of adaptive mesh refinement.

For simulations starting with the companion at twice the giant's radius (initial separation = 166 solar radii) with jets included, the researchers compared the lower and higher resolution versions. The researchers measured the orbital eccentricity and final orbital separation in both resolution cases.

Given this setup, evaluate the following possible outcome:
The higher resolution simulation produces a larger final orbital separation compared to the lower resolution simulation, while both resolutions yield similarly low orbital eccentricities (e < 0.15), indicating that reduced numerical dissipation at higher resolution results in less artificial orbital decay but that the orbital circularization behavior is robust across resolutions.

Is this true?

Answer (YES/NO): NO